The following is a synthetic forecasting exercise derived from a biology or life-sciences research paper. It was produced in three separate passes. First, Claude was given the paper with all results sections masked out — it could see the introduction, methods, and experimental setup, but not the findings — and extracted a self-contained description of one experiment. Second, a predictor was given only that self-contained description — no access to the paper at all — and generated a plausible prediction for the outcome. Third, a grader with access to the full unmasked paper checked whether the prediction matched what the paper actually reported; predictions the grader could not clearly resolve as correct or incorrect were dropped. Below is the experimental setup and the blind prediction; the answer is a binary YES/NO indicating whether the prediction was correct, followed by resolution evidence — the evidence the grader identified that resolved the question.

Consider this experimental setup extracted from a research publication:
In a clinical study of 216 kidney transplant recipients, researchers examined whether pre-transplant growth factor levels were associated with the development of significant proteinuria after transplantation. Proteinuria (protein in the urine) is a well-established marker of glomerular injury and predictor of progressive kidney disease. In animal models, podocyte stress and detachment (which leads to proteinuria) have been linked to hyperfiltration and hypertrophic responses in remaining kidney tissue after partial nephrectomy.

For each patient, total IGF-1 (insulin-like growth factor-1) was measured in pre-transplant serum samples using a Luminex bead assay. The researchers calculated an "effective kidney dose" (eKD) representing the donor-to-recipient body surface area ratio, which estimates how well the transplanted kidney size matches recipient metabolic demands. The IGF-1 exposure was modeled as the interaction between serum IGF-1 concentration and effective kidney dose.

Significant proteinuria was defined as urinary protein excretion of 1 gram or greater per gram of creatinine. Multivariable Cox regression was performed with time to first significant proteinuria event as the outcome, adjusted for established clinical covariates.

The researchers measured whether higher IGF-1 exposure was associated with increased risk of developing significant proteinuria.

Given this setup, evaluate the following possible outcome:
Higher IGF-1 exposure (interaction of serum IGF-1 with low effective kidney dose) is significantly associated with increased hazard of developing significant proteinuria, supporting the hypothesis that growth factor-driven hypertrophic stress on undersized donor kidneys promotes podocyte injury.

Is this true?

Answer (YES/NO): YES